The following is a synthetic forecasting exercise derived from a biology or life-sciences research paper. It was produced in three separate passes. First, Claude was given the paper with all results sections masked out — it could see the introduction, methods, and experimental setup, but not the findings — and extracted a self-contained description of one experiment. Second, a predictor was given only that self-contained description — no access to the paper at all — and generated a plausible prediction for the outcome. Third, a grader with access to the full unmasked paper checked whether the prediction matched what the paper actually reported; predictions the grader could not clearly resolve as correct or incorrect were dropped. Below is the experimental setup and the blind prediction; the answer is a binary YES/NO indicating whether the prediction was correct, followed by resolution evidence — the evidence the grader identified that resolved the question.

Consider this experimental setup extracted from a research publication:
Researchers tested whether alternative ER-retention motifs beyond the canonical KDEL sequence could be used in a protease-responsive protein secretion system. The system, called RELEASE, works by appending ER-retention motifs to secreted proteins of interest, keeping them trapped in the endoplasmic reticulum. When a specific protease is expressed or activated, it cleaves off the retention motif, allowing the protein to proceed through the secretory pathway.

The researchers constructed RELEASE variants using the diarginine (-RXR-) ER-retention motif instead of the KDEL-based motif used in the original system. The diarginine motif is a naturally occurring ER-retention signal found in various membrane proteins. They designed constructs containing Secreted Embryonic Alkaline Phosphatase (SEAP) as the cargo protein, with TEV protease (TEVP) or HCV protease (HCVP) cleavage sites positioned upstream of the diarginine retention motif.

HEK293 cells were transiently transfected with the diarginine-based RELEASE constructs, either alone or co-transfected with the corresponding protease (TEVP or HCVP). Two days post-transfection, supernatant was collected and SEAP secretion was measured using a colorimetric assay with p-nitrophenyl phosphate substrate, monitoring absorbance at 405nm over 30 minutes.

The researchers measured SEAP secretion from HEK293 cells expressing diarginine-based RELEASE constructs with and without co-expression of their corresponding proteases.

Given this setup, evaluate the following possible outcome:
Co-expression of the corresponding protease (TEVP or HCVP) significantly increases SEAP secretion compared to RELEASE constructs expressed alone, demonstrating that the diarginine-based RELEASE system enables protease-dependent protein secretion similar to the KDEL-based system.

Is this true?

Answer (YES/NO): YES